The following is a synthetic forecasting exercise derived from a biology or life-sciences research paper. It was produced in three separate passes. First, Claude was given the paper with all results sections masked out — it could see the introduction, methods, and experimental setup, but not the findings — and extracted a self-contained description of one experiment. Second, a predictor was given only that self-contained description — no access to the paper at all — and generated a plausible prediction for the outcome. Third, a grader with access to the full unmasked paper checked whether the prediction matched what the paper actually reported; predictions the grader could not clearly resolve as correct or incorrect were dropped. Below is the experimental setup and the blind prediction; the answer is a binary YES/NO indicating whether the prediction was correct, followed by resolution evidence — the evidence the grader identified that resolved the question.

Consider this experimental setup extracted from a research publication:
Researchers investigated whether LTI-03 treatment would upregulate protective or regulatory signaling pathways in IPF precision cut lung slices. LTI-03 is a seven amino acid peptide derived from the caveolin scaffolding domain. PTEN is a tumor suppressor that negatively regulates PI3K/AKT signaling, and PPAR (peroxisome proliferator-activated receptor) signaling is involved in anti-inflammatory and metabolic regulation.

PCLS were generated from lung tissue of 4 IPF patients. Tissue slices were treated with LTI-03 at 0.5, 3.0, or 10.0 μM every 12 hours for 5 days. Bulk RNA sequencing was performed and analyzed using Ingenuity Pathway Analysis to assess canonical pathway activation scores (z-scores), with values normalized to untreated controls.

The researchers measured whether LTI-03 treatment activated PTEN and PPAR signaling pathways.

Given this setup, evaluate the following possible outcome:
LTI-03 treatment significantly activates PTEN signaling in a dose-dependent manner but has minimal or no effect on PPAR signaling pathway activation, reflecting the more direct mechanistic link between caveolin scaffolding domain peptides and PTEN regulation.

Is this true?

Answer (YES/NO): NO